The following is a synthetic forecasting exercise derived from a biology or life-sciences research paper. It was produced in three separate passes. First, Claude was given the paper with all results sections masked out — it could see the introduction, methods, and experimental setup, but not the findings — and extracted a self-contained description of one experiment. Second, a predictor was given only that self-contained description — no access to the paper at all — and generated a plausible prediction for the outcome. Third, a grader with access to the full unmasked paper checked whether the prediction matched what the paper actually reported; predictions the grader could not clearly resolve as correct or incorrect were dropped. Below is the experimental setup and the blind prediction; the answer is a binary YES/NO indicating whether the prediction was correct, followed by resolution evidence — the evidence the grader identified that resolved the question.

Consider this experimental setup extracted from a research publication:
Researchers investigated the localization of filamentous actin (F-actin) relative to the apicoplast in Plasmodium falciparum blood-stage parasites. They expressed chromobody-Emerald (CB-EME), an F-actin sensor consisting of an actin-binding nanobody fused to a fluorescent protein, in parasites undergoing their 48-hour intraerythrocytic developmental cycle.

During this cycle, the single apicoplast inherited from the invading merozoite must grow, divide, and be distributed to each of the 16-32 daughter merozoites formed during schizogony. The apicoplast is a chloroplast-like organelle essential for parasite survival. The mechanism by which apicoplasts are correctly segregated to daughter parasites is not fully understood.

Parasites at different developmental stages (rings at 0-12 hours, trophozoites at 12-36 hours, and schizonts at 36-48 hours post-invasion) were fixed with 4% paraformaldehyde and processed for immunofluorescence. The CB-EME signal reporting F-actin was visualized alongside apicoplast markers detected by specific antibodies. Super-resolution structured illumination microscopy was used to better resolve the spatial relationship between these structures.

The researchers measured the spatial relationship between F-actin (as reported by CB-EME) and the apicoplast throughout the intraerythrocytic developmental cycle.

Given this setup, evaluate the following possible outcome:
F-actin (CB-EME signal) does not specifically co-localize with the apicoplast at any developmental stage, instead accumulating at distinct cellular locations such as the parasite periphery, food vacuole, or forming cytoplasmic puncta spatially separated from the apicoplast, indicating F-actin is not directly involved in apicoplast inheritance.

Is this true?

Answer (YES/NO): NO